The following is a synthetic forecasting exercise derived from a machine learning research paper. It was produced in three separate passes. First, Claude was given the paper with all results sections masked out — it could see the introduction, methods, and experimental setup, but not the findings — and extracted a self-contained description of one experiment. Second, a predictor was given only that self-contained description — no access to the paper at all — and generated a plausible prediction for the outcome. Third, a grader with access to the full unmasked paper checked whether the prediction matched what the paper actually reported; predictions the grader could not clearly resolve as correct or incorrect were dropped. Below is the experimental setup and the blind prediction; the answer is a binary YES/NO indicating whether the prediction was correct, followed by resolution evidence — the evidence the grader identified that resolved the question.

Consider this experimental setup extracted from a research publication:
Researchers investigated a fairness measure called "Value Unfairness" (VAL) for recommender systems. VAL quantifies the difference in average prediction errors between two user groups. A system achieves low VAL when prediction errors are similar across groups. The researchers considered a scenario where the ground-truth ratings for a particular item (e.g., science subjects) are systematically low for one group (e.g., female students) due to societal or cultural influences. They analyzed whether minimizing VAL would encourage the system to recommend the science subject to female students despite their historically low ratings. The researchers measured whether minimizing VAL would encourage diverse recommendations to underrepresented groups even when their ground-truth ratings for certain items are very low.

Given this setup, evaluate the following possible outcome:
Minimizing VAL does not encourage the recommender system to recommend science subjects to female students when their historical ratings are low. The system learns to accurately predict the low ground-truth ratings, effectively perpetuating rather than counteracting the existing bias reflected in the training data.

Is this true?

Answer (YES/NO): YES